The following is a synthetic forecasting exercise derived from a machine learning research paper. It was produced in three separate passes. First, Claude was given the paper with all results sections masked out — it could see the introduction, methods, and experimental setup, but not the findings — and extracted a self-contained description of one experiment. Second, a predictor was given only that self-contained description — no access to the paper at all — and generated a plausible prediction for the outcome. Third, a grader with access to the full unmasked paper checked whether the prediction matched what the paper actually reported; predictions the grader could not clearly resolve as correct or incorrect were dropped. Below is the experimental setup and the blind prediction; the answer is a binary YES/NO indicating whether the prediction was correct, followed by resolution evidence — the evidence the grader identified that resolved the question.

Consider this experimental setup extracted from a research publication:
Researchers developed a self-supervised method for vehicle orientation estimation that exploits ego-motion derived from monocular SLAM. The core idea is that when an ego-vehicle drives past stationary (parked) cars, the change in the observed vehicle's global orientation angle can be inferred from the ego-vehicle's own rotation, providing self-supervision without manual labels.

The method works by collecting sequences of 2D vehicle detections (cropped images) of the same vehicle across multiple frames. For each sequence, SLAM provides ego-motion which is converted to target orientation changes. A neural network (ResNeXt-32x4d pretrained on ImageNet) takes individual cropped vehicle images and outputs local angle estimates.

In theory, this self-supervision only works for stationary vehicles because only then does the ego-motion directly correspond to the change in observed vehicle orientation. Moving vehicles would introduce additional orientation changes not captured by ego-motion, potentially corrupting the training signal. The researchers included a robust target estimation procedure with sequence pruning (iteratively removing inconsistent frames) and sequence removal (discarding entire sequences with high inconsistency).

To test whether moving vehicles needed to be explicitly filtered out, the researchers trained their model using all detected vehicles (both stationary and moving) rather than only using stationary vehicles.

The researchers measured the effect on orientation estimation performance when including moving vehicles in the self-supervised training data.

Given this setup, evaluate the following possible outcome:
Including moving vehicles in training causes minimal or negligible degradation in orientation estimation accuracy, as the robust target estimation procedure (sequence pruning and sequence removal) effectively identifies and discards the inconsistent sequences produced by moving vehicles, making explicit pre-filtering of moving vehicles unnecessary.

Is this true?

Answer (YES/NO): YES